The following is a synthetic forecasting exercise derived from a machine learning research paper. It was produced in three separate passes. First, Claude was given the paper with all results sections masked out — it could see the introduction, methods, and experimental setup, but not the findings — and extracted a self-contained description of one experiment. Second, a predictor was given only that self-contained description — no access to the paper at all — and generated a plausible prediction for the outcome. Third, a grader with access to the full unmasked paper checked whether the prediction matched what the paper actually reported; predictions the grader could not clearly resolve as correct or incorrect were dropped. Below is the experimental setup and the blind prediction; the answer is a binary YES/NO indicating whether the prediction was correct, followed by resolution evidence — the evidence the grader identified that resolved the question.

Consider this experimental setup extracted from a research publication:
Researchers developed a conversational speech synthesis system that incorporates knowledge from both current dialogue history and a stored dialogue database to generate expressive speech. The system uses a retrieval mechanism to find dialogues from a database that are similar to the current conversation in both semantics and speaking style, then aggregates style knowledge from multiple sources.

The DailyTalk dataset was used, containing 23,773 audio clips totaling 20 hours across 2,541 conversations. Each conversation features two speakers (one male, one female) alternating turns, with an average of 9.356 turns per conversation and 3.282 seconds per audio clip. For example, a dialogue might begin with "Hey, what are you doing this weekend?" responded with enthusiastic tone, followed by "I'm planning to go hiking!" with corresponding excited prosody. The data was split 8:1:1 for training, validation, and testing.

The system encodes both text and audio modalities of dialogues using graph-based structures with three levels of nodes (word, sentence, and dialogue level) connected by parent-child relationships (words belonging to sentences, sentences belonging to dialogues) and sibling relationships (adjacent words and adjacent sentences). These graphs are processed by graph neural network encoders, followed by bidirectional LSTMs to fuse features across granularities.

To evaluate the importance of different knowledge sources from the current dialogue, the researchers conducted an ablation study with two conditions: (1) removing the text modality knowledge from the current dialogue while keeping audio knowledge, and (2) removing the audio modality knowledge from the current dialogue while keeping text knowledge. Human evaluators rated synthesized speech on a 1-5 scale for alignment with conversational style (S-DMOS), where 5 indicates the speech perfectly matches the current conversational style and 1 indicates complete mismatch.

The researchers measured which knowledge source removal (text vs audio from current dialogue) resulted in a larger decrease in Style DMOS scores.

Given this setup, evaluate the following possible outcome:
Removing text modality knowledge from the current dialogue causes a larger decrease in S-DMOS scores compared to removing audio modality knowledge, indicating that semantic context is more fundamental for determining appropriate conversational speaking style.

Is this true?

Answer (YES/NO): NO